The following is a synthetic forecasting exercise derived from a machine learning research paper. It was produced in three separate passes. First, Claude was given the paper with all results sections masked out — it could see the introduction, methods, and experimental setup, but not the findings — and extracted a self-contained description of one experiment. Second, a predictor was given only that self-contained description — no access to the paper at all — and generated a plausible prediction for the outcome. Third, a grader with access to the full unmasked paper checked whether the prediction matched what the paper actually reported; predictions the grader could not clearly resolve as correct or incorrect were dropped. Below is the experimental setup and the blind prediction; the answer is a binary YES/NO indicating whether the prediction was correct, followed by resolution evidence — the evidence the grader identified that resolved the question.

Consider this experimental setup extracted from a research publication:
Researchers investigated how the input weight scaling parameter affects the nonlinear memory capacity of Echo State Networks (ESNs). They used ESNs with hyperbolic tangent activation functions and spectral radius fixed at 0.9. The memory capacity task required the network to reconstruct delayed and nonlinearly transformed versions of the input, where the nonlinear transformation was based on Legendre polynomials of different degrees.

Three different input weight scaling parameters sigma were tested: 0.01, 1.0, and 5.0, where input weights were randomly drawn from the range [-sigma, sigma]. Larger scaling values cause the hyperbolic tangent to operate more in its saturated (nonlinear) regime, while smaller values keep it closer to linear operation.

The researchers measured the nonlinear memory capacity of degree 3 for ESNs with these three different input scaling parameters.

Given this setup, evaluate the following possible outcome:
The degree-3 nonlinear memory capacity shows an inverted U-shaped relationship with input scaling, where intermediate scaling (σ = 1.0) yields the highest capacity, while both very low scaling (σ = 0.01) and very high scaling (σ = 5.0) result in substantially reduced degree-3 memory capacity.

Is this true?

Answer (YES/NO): YES